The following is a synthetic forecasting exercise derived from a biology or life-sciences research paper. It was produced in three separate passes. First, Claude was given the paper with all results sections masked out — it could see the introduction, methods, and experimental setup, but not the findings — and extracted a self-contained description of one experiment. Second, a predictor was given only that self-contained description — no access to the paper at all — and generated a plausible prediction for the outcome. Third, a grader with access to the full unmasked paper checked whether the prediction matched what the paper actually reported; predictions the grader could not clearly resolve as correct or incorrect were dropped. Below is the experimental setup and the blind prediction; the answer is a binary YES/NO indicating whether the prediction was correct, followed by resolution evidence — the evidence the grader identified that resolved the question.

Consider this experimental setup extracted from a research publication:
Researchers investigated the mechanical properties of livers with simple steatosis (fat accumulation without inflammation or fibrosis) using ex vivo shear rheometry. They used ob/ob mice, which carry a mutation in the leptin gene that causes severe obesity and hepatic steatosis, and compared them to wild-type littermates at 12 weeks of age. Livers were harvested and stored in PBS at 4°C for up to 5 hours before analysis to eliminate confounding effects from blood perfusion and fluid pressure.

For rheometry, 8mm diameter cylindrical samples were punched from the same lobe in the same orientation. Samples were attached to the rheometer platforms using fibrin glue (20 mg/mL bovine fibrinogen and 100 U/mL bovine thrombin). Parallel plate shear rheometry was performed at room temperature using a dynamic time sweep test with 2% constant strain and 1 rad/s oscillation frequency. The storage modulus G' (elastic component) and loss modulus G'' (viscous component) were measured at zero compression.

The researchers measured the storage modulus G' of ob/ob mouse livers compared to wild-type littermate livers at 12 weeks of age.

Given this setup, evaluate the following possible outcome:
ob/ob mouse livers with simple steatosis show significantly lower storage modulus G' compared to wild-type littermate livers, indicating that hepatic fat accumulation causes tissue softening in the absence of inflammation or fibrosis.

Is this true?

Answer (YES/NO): YES